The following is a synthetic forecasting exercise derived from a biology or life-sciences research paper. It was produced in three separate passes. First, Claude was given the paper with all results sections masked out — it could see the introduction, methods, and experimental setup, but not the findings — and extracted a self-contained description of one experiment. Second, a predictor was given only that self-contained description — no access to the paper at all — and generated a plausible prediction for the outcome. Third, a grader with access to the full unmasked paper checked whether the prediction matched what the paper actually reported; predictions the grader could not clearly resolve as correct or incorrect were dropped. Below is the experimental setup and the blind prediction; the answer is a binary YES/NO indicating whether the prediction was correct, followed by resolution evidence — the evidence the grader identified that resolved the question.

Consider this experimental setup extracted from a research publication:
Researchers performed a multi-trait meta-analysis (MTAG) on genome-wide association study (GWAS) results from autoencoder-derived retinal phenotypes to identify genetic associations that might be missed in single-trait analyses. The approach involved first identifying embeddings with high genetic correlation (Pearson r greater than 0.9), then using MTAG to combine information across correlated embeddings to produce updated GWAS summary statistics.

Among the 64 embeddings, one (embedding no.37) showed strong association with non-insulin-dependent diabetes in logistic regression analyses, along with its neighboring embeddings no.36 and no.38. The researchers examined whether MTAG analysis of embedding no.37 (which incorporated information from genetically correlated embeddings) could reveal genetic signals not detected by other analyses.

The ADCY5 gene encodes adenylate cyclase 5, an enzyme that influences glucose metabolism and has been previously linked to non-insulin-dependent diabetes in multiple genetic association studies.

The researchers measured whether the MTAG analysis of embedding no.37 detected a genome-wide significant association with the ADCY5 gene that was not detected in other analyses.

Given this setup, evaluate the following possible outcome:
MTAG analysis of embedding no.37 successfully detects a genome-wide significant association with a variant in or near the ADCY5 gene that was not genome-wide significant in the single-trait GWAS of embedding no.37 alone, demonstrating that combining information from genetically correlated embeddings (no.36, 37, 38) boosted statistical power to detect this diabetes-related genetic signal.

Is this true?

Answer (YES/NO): YES